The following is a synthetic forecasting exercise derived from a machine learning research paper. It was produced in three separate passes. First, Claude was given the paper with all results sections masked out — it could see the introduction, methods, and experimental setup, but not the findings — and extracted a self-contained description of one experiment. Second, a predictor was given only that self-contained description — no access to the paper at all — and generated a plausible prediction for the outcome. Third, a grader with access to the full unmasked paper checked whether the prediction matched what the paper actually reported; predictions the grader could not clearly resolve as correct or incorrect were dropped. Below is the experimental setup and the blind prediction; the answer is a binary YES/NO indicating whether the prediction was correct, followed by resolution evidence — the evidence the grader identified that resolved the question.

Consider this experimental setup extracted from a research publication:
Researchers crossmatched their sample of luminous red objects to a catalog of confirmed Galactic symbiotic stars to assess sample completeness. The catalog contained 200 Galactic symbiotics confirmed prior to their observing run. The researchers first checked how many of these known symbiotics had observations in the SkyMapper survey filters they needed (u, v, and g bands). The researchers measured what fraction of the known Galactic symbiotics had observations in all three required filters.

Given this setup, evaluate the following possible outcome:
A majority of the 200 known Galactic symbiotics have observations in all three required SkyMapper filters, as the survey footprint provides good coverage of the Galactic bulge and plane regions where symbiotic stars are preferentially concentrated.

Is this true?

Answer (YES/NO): NO